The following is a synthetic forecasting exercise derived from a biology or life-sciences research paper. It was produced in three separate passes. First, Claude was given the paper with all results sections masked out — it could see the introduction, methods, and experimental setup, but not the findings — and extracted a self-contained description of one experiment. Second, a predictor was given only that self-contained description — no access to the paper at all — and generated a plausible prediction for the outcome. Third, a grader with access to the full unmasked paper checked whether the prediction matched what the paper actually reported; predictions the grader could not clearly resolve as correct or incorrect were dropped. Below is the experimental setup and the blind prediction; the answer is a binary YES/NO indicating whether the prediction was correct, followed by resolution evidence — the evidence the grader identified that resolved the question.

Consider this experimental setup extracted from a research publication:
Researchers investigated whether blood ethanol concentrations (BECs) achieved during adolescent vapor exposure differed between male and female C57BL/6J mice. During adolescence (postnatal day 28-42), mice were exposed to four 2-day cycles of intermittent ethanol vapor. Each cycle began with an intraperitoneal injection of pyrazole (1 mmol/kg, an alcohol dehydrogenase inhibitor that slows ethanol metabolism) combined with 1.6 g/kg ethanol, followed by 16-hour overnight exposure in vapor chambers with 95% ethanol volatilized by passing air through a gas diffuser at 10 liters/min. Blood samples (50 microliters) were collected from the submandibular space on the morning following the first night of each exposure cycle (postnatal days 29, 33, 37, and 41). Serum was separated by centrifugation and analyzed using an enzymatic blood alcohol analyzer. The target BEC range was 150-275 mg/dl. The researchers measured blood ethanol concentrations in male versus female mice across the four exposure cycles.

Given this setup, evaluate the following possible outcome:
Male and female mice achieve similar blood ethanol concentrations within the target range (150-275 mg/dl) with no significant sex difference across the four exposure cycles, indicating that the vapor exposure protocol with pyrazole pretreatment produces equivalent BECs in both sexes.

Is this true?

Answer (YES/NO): YES